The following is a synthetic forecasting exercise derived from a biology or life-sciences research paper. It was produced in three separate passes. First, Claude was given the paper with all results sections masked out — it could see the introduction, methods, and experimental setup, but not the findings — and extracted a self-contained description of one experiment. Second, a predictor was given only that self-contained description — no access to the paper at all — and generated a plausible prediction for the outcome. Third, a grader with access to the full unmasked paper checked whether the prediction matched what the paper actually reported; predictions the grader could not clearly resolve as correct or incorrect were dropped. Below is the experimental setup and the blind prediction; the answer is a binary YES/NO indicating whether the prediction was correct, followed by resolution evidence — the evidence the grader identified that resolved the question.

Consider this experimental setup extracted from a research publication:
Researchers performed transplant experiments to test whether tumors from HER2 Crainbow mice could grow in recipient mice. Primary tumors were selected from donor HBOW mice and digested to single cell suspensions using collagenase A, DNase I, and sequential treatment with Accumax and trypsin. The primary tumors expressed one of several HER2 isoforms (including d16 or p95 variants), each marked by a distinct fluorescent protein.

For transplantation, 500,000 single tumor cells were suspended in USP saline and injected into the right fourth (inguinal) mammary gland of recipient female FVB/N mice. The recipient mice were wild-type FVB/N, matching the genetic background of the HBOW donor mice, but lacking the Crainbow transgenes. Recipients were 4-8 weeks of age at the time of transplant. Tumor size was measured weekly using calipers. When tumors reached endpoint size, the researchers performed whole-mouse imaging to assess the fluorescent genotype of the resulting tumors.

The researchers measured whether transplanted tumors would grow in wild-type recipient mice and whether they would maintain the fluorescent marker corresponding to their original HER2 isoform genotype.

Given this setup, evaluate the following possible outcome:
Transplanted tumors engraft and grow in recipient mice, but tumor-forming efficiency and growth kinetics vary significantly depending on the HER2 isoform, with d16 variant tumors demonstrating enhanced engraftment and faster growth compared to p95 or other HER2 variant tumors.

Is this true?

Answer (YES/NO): NO